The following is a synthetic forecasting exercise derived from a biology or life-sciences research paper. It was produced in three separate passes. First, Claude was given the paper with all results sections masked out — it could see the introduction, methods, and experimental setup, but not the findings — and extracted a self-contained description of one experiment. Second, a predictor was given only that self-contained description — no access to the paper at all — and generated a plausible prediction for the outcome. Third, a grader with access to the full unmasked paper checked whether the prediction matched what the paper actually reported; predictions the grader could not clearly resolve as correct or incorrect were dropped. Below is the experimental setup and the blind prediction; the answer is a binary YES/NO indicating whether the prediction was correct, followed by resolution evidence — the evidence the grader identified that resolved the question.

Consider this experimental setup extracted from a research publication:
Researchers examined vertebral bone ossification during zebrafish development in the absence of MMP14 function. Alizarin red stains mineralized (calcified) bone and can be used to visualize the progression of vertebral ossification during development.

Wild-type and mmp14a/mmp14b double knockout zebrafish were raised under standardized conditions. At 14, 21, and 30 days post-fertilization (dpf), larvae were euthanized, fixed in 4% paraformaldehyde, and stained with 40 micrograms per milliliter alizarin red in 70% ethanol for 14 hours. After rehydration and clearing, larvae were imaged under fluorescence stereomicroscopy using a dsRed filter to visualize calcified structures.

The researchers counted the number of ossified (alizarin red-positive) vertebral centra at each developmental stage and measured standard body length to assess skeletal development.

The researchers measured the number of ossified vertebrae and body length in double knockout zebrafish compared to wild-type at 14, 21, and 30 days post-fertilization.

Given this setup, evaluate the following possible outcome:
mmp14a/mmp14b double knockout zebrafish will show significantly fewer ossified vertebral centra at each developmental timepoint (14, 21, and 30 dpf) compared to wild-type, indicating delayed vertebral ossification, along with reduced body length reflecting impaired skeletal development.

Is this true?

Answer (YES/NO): NO